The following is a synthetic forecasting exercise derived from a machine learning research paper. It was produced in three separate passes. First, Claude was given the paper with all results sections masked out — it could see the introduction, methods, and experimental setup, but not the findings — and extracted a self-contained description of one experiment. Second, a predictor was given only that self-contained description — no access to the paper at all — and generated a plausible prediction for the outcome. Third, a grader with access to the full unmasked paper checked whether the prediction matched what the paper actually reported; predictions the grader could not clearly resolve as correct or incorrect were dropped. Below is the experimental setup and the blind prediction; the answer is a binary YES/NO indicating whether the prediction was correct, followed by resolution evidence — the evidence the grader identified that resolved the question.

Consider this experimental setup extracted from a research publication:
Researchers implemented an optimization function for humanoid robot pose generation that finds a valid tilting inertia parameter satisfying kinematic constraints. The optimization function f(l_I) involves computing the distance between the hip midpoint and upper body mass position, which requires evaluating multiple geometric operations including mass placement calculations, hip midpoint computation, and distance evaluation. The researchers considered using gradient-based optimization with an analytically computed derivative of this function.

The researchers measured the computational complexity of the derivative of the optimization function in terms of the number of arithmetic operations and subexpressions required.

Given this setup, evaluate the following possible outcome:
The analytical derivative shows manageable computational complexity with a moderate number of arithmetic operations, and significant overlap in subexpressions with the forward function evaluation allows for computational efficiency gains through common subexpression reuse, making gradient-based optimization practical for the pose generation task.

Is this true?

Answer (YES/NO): NO